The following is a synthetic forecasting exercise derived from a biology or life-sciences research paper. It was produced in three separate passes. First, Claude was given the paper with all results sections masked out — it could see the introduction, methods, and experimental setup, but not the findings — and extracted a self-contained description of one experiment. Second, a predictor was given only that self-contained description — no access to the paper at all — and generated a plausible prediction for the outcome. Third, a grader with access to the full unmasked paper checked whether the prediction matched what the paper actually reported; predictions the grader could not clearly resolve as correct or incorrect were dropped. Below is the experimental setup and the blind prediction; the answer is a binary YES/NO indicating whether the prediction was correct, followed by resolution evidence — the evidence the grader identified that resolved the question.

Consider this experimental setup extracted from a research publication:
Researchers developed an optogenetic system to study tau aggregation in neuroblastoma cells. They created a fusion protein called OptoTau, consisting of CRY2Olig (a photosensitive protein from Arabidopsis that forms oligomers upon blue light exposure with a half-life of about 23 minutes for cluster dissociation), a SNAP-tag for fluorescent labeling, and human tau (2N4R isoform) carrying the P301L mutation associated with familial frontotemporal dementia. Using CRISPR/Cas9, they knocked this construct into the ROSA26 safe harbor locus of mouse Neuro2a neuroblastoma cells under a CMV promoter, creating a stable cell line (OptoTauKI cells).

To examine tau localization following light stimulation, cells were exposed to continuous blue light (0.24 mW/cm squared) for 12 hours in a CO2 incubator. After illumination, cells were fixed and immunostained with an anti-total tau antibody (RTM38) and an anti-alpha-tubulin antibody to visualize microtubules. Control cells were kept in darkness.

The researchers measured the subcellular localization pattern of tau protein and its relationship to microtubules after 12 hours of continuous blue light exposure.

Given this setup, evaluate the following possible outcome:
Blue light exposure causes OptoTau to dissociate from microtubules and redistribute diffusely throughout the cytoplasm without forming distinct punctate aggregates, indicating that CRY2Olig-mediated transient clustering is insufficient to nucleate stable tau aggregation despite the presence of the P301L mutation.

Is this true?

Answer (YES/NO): NO